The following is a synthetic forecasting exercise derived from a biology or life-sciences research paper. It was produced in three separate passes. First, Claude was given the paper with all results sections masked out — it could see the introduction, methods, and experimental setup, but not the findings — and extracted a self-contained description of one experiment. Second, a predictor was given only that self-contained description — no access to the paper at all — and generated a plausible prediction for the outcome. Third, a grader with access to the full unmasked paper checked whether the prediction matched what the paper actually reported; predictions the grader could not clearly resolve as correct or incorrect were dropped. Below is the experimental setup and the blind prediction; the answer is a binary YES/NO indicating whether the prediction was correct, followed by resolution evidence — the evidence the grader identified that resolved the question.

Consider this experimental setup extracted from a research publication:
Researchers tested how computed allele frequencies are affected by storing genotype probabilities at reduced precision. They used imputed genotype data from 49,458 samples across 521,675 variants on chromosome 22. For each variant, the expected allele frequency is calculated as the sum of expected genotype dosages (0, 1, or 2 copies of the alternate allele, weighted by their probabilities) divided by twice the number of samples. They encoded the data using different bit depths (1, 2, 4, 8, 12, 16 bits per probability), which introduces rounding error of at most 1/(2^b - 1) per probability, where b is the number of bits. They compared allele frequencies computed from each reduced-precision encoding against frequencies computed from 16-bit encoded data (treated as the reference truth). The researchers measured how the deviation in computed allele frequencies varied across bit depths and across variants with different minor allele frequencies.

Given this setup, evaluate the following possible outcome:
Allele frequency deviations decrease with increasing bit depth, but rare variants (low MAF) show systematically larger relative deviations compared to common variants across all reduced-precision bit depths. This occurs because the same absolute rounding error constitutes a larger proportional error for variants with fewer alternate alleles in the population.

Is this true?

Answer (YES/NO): YES